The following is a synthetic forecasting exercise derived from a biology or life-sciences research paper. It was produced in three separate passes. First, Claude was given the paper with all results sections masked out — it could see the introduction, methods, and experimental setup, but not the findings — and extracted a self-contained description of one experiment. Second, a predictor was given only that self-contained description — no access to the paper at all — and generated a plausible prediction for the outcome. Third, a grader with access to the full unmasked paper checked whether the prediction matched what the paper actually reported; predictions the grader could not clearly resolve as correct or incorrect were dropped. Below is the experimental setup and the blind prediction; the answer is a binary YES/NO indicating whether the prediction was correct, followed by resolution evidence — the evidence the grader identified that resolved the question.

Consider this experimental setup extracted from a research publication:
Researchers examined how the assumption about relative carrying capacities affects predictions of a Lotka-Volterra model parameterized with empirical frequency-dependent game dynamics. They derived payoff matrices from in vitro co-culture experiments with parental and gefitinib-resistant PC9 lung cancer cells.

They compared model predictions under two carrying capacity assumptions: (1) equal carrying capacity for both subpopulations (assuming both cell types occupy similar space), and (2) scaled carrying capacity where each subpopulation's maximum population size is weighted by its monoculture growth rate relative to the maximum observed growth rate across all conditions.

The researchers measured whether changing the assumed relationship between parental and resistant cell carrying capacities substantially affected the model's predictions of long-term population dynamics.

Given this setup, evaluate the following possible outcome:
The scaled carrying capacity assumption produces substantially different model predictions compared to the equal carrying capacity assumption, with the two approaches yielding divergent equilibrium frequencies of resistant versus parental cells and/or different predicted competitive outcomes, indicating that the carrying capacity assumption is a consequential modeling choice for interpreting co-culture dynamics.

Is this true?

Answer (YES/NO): NO